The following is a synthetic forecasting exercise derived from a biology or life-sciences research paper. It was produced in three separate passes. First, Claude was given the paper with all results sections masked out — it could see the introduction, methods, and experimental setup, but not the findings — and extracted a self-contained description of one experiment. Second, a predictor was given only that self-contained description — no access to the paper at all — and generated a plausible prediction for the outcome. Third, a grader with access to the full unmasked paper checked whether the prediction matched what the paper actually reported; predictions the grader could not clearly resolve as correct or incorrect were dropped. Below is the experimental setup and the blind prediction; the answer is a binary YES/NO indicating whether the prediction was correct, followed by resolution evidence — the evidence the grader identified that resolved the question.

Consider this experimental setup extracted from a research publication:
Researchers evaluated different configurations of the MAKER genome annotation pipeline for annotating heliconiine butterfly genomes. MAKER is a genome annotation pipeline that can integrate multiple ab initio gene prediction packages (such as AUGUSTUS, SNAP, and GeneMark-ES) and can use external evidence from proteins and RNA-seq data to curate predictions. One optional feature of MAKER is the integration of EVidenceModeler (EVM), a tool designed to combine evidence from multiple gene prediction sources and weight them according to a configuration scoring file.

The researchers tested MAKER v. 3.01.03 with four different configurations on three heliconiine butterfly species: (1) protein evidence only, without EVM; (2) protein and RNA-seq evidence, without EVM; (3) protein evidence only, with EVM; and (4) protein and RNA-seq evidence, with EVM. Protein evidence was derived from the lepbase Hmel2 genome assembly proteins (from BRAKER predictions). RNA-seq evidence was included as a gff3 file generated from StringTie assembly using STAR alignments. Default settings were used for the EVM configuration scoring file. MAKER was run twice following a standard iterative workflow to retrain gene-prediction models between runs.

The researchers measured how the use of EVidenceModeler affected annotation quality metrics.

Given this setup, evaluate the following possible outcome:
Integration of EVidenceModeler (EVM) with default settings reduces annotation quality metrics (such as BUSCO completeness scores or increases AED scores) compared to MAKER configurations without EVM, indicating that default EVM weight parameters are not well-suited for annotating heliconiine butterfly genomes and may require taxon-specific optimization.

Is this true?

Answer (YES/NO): YES